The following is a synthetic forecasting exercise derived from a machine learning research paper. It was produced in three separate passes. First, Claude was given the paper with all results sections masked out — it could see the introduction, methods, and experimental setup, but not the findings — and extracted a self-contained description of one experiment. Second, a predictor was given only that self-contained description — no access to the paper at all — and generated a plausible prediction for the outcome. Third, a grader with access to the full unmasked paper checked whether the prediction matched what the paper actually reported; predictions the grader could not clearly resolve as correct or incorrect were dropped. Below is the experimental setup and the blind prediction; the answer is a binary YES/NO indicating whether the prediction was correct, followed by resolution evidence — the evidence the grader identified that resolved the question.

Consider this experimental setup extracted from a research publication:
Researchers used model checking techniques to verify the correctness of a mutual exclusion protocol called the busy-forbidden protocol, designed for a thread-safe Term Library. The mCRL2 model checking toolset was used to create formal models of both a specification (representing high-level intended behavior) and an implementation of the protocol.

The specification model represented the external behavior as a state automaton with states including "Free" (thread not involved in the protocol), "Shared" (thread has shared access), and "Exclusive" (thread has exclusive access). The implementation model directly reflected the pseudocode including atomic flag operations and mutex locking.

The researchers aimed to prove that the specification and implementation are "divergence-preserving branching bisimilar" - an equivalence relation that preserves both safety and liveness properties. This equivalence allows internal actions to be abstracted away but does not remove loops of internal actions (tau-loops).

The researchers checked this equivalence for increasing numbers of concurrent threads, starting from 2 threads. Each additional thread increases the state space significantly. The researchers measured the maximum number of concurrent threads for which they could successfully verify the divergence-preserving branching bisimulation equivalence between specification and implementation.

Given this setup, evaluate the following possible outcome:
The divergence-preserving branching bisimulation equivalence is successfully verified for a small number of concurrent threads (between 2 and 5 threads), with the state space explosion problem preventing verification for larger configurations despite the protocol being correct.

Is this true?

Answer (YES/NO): NO